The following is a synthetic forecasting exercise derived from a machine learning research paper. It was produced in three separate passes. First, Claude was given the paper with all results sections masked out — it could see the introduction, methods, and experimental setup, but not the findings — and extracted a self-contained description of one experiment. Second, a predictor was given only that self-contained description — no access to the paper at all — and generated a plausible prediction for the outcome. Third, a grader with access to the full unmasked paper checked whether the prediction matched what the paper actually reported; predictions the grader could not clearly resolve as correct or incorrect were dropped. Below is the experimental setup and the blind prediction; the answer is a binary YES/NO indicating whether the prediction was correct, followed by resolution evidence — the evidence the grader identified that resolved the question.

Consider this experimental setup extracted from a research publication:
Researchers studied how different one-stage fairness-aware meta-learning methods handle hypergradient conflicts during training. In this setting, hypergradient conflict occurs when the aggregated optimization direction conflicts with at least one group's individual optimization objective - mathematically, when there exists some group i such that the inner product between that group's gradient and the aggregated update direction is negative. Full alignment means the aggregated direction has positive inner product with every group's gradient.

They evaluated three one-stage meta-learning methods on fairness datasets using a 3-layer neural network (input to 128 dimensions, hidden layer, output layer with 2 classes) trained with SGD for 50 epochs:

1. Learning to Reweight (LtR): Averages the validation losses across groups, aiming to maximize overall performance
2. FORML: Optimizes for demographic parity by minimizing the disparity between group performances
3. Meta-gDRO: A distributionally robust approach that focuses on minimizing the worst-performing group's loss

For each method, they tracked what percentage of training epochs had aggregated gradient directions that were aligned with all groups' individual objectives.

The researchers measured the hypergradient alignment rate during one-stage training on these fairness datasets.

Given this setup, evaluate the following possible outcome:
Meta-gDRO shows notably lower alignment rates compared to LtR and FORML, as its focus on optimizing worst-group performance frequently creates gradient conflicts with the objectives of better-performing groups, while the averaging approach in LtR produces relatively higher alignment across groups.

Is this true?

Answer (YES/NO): NO